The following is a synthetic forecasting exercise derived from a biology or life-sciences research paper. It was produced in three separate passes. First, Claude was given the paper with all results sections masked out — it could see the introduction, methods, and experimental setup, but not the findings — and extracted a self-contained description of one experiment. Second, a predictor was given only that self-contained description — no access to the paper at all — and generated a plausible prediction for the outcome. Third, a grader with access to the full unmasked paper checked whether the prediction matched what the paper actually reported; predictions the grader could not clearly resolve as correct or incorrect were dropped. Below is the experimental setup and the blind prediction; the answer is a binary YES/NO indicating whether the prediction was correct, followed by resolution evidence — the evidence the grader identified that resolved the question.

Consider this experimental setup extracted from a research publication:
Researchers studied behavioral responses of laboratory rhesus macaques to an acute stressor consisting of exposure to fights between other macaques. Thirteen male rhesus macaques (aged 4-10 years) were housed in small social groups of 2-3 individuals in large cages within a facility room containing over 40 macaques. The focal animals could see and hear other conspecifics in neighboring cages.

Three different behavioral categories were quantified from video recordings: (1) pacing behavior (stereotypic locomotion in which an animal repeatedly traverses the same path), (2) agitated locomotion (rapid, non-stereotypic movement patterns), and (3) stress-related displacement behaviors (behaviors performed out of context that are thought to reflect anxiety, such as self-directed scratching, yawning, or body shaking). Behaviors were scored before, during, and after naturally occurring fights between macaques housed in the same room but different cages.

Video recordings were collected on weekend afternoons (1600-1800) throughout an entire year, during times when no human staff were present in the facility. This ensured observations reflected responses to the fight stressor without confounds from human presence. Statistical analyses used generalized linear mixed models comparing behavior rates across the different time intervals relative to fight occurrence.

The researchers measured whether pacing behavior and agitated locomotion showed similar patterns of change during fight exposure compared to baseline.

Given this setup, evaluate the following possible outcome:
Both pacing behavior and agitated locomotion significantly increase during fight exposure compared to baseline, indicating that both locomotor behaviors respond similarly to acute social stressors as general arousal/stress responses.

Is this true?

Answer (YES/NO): NO